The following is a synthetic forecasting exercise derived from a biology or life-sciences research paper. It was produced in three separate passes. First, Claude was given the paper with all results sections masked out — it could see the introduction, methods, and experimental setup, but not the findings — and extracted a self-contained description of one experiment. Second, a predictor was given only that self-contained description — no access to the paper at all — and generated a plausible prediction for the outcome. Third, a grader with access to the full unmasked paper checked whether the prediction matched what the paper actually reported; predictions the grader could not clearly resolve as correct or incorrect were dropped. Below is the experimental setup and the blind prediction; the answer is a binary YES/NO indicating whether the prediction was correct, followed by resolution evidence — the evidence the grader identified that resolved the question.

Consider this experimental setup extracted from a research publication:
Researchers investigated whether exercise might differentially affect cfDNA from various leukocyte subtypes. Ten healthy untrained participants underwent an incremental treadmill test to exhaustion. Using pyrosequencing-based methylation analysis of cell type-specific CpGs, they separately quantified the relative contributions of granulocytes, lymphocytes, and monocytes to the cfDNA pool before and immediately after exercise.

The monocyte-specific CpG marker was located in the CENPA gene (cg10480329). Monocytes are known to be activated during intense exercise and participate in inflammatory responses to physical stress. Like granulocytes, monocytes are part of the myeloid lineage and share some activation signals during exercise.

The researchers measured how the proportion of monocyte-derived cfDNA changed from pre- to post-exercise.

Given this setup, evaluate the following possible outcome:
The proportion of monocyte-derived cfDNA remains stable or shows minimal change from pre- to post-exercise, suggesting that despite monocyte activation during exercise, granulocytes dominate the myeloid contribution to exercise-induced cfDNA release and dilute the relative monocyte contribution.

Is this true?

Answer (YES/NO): NO